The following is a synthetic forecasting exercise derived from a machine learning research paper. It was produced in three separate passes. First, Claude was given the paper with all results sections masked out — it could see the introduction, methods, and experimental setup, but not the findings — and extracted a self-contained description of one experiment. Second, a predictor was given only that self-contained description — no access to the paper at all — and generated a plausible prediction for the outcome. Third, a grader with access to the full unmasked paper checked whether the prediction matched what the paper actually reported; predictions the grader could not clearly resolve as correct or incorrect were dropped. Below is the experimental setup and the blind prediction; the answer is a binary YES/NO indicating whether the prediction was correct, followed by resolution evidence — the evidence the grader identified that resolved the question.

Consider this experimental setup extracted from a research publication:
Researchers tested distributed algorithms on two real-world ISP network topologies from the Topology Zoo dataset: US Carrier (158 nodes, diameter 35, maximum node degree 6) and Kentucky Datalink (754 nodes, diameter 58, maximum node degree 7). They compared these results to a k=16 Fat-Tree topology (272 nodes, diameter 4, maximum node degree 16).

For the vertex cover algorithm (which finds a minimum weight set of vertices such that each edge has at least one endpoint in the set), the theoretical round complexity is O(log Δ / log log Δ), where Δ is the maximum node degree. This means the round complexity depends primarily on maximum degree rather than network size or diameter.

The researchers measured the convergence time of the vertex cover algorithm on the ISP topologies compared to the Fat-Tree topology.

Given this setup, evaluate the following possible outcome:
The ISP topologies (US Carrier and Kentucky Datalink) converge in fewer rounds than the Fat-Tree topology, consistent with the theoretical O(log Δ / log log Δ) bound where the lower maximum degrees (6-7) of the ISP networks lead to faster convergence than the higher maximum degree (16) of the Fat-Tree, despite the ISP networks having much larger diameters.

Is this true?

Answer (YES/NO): NO